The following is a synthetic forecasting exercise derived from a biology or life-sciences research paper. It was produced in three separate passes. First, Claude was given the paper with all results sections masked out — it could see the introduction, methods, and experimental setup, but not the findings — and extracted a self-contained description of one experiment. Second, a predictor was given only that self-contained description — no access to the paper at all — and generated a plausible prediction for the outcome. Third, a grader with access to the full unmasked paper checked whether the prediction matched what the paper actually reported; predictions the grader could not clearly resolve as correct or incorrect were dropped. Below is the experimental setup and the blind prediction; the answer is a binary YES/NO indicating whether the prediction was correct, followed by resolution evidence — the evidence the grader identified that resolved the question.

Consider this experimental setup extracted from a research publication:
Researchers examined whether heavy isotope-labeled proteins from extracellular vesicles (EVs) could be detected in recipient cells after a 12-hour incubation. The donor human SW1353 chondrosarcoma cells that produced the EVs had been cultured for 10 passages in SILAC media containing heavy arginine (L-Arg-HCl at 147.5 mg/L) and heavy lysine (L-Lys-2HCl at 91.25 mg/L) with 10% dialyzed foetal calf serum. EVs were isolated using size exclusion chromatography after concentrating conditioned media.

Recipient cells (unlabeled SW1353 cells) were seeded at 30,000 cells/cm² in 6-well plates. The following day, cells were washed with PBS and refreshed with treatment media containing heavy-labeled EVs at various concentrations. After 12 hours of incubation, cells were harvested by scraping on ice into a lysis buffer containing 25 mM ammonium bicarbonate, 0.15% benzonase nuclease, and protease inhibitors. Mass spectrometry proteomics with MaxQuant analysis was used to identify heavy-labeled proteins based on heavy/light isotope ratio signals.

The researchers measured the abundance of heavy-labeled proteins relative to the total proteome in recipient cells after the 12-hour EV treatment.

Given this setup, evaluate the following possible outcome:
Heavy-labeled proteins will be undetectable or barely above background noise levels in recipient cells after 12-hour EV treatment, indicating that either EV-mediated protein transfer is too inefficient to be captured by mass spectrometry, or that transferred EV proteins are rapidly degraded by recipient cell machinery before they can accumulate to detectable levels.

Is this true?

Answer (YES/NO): NO